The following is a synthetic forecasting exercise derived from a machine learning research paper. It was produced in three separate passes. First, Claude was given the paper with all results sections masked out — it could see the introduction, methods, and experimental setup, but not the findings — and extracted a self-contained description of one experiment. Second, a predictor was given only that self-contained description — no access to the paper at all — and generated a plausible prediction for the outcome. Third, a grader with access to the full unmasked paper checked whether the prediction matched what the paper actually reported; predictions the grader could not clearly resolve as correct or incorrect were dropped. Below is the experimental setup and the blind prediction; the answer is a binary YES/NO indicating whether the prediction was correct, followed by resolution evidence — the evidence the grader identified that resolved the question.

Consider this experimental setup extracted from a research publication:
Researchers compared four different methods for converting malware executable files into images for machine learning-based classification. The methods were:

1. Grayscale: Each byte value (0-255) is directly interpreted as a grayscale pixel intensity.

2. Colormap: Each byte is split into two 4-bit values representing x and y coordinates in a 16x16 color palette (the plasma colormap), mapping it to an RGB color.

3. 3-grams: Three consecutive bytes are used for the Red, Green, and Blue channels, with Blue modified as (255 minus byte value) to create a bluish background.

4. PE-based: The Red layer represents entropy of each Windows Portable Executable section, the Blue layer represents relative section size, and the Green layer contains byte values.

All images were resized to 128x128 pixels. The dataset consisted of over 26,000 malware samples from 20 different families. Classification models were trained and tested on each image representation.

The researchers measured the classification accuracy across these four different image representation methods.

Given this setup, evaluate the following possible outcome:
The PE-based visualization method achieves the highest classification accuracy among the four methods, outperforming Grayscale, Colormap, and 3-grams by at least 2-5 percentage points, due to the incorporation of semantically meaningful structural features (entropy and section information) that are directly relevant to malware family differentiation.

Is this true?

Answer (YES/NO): NO